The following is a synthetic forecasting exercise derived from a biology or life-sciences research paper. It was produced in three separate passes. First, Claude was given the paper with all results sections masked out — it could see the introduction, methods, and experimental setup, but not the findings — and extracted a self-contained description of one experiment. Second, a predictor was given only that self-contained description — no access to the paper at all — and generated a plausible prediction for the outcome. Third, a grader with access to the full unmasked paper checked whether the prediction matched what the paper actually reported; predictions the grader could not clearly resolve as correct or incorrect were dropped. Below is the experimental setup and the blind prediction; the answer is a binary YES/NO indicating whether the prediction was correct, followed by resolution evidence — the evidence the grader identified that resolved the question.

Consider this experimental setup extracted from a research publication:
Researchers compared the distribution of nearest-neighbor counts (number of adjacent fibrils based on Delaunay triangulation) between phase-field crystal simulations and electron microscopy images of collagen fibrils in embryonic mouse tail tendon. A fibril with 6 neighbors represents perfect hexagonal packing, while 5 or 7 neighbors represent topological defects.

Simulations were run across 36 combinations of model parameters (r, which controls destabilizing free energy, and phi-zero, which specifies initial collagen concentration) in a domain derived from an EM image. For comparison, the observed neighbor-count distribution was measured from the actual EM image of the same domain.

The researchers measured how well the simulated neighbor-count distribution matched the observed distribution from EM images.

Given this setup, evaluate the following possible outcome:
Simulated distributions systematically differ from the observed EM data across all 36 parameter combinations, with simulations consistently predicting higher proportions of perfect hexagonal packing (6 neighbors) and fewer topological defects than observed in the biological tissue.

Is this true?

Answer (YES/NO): NO